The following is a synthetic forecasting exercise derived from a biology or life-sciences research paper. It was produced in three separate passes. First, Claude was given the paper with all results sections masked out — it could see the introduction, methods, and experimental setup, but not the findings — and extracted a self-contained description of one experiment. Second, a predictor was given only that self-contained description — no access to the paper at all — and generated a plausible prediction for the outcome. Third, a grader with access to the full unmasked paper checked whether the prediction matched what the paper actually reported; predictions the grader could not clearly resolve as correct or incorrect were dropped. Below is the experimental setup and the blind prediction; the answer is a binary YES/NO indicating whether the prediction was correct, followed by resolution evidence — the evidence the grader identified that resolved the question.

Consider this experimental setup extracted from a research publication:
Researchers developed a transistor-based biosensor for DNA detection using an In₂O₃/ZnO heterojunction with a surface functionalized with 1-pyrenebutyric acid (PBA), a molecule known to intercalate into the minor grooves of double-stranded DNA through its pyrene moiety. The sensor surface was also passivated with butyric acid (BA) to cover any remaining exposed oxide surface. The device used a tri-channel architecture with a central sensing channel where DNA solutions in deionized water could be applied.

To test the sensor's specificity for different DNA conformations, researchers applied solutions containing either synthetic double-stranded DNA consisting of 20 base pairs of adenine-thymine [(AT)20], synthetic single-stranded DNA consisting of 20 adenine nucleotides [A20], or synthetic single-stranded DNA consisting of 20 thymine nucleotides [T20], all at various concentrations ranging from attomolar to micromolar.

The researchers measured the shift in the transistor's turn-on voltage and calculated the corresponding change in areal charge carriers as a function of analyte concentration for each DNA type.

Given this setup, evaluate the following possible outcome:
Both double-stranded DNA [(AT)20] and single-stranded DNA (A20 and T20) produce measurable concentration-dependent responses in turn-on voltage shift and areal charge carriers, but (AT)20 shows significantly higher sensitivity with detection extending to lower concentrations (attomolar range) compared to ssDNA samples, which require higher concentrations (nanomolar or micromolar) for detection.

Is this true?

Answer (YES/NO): NO